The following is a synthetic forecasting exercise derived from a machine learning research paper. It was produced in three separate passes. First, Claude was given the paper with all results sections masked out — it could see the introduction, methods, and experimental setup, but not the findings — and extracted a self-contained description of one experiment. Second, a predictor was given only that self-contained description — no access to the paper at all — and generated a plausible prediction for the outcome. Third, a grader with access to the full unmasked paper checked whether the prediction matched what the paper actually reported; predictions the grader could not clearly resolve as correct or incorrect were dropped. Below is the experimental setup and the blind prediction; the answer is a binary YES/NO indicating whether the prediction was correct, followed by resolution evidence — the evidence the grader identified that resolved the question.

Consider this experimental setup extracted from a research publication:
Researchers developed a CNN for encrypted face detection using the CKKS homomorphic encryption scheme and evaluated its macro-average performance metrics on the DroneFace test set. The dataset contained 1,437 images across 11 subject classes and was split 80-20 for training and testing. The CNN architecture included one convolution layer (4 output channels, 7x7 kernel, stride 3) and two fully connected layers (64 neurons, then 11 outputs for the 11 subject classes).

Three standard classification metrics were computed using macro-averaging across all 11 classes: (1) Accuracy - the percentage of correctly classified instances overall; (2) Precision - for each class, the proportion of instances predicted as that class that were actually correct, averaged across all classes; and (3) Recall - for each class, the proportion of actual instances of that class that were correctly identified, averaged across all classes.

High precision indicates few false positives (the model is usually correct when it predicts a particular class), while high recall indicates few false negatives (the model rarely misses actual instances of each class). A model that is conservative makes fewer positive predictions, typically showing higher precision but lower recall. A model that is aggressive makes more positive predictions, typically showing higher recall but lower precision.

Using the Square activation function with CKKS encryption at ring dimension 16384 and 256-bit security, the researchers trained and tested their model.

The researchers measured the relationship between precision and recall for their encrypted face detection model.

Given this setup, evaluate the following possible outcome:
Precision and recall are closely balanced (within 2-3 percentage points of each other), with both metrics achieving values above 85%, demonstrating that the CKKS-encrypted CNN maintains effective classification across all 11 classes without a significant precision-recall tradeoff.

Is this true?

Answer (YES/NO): YES